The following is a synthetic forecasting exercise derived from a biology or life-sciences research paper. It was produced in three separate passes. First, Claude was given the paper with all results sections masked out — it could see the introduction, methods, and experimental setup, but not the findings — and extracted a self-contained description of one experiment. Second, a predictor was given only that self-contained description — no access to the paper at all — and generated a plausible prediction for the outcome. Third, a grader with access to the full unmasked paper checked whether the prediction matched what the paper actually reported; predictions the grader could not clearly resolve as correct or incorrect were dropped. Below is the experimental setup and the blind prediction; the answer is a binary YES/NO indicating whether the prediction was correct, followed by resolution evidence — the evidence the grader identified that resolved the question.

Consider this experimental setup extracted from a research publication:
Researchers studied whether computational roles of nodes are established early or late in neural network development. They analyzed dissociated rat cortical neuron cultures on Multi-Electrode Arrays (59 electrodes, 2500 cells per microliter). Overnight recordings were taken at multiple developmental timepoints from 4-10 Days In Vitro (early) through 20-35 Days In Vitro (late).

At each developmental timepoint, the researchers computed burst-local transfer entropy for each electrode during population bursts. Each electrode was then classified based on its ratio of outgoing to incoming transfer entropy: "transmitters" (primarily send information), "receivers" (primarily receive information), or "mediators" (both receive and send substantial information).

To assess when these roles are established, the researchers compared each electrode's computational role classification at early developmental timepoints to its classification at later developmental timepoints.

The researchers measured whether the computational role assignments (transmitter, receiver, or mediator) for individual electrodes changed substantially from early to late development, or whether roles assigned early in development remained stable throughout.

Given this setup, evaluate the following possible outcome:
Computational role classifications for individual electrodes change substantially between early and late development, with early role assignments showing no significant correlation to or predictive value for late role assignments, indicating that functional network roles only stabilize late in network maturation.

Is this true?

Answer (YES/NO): NO